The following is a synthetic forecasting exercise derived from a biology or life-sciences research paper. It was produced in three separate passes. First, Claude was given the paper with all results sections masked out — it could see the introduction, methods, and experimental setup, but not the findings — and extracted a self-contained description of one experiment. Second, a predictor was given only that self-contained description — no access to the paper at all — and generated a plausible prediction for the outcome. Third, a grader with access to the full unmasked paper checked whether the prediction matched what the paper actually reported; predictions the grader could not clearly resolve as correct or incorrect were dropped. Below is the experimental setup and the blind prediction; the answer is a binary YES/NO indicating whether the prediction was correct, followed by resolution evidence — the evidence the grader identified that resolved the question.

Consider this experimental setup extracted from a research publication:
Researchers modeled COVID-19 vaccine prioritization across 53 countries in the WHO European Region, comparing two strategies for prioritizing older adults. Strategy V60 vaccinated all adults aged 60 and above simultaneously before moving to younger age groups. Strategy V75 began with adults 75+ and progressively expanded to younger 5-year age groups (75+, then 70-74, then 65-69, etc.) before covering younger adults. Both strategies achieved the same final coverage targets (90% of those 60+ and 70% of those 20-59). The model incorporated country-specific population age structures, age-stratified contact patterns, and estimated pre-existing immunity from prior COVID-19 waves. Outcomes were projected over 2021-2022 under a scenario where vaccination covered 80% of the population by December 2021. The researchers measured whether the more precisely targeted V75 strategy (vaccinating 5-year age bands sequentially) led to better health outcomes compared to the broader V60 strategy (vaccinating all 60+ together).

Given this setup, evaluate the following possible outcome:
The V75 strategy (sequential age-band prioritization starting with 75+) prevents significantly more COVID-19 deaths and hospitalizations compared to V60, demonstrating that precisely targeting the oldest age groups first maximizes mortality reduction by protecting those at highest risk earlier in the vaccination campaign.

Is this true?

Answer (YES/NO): NO